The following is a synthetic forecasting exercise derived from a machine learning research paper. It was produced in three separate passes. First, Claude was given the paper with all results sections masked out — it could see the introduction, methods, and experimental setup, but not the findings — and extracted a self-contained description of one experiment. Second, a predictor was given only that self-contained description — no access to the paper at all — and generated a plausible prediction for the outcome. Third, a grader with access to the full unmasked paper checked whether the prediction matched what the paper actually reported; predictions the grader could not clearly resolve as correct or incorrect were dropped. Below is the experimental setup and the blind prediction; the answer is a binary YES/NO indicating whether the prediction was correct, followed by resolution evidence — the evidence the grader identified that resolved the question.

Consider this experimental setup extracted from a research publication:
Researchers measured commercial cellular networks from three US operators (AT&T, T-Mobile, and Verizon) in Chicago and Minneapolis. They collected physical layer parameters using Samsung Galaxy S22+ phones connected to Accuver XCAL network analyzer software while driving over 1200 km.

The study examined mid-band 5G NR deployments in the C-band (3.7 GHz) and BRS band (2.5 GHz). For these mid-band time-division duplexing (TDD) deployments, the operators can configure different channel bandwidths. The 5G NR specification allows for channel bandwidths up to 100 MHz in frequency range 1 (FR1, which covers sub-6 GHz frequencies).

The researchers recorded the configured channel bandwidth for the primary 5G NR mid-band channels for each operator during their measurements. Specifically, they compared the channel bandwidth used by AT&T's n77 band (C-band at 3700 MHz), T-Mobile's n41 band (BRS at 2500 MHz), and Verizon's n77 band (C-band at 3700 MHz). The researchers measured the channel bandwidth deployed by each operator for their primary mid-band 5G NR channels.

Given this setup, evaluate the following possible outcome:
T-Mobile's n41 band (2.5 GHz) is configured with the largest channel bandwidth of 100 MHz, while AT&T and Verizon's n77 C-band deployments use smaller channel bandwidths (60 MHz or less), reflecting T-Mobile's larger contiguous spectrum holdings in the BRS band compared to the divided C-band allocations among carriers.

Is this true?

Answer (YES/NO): YES